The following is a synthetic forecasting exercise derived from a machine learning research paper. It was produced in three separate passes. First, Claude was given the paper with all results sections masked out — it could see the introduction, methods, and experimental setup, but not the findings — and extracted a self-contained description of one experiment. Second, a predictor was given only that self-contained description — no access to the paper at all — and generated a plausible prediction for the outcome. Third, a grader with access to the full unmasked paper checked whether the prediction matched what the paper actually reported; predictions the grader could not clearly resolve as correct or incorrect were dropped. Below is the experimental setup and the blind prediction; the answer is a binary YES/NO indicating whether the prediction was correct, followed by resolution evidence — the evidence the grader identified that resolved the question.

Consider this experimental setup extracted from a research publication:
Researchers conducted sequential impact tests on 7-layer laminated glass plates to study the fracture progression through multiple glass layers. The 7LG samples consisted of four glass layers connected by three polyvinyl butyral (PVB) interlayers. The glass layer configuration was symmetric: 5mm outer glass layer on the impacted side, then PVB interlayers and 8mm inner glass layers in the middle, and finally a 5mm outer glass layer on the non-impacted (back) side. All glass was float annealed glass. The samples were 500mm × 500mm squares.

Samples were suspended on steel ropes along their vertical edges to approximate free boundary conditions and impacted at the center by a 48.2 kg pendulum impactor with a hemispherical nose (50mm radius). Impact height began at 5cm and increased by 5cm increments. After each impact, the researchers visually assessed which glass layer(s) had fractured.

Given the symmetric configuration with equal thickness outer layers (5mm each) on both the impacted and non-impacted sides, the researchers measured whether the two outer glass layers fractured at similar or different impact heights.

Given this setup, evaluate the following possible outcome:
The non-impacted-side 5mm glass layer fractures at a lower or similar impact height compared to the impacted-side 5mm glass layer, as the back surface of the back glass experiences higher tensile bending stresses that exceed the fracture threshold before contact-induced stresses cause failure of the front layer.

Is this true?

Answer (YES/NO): YES